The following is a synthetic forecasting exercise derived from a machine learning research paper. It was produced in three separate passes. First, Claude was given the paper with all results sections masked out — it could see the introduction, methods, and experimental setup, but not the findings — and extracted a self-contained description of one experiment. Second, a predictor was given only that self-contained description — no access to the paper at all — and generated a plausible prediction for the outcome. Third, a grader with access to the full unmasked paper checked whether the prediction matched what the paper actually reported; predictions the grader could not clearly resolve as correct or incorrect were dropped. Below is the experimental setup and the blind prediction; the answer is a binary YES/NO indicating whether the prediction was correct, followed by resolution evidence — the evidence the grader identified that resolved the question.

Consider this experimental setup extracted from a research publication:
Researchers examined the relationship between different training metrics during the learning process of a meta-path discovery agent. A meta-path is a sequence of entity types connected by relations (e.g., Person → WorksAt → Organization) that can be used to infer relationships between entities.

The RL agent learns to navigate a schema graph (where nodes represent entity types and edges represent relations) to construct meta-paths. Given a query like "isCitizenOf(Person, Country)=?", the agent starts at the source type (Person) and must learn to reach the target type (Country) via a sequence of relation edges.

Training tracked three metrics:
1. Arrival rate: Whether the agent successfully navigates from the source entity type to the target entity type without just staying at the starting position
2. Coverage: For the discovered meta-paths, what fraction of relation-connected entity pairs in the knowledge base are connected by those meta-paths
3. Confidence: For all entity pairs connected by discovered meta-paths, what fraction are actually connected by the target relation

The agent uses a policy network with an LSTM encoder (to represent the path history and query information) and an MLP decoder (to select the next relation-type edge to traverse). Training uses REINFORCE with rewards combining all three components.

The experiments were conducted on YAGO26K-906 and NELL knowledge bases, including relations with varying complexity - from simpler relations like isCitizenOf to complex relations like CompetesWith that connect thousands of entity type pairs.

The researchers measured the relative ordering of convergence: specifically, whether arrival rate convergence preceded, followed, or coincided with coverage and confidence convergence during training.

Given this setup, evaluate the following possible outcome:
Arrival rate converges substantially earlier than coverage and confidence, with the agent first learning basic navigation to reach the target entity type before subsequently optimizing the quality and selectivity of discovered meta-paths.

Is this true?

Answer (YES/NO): YES